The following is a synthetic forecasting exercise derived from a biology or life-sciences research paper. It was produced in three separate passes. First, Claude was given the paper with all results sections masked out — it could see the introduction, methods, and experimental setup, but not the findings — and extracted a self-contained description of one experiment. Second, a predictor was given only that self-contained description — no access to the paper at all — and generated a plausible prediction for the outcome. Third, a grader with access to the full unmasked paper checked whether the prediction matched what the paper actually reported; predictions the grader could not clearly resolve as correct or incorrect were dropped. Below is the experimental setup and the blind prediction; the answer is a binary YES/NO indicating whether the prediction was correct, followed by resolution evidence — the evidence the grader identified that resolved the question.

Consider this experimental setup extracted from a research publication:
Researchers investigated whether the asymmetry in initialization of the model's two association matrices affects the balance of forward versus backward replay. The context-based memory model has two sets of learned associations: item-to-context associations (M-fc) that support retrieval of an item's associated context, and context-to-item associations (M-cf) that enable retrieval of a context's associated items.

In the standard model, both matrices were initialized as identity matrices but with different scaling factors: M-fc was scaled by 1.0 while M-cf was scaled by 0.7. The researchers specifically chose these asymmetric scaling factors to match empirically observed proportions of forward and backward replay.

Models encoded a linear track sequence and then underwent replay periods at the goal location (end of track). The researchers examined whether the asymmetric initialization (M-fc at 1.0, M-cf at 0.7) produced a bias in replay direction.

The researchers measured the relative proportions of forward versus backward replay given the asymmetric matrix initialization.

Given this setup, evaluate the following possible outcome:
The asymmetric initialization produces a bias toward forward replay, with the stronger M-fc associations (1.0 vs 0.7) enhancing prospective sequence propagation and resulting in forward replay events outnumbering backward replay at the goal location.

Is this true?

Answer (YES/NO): NO